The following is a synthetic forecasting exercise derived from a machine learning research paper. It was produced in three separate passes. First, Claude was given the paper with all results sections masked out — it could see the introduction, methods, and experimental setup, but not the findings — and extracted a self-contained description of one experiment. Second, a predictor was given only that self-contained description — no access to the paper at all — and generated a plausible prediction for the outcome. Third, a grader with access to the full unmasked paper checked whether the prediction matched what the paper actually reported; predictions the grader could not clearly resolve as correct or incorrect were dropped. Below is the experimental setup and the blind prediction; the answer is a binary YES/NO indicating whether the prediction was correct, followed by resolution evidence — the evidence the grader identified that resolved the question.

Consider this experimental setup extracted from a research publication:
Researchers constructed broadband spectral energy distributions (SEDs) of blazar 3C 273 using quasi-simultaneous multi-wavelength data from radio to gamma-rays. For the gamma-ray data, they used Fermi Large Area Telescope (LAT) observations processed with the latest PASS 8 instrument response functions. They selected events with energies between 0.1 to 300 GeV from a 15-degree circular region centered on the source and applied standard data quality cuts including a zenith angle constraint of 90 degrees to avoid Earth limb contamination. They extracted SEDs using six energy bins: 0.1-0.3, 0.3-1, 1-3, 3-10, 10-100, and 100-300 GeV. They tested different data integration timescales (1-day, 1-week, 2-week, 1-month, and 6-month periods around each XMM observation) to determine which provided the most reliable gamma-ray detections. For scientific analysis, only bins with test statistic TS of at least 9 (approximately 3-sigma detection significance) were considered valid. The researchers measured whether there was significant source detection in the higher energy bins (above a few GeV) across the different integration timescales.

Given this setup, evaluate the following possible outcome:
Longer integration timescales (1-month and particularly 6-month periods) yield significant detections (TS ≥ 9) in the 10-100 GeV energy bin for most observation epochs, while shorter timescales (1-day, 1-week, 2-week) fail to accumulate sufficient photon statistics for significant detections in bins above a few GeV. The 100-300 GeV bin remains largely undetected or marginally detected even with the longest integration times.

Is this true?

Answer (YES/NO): NO